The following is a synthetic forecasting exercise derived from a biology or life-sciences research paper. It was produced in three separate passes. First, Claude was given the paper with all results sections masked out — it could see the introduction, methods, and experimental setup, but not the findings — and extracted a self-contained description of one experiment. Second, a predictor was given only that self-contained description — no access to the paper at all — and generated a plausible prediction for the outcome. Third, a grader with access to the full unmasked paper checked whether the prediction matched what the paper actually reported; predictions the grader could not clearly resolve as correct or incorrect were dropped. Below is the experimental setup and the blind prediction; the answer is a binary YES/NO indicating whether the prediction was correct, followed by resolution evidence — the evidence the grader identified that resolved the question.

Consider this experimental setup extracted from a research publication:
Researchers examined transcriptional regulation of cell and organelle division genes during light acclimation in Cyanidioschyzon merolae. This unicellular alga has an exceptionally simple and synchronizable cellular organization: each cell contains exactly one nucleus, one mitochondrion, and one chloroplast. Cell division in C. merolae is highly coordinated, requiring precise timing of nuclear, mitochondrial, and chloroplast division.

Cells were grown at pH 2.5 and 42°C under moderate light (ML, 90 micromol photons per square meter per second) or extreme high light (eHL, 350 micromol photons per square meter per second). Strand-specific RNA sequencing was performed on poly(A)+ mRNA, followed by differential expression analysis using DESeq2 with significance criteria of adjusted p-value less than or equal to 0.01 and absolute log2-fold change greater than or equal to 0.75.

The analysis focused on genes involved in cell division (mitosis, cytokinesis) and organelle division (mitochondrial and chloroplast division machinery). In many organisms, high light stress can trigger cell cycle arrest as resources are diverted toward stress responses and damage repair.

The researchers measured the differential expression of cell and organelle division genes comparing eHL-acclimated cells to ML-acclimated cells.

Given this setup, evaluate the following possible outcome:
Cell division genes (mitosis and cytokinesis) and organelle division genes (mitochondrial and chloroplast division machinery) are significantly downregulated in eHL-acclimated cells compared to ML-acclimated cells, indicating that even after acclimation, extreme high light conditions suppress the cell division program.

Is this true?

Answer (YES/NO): NO